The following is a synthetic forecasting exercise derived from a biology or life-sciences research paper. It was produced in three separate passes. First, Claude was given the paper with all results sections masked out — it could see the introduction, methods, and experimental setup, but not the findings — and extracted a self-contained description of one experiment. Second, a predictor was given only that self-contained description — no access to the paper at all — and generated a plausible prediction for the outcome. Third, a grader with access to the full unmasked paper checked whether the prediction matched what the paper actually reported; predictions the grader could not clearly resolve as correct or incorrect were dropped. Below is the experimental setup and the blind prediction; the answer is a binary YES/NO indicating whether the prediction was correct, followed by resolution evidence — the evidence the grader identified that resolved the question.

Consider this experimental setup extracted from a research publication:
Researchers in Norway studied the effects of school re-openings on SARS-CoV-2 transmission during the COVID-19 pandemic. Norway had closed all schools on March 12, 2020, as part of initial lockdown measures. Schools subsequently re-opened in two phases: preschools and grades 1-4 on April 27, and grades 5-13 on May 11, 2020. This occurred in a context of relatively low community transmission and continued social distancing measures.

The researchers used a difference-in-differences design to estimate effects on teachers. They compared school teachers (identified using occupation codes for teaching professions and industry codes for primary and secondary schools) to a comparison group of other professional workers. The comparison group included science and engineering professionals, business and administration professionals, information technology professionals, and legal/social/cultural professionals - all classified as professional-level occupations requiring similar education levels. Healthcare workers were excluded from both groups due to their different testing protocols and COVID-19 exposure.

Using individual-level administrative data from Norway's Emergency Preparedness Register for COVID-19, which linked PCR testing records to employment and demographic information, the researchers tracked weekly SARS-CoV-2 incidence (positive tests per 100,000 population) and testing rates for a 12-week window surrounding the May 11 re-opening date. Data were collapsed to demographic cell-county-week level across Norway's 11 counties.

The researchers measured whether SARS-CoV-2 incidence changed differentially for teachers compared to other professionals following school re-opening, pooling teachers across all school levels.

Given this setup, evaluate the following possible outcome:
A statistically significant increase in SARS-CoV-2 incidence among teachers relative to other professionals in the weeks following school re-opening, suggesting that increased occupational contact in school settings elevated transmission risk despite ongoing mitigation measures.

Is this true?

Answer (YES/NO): NO